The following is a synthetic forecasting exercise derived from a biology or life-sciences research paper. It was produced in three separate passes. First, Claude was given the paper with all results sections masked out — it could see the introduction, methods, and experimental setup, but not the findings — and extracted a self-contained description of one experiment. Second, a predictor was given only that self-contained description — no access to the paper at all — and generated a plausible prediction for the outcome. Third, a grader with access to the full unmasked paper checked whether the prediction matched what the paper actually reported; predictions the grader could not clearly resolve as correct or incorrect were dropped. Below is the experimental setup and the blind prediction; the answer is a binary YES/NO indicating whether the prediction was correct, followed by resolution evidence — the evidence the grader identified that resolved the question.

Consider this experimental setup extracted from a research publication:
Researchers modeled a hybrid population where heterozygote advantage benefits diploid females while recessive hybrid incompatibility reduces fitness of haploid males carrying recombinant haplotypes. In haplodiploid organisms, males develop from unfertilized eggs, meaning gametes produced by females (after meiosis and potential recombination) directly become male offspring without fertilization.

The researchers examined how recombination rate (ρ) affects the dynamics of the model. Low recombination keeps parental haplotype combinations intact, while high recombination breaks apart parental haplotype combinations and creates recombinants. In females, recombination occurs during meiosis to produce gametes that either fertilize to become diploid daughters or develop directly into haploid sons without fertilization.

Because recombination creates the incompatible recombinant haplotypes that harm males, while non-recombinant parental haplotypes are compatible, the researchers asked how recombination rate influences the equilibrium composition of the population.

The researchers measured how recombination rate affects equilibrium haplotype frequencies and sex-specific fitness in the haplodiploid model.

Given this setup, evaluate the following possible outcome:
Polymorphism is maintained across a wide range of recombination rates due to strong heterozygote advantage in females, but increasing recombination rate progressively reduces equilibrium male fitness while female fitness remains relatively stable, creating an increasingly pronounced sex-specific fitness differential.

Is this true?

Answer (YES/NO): NO